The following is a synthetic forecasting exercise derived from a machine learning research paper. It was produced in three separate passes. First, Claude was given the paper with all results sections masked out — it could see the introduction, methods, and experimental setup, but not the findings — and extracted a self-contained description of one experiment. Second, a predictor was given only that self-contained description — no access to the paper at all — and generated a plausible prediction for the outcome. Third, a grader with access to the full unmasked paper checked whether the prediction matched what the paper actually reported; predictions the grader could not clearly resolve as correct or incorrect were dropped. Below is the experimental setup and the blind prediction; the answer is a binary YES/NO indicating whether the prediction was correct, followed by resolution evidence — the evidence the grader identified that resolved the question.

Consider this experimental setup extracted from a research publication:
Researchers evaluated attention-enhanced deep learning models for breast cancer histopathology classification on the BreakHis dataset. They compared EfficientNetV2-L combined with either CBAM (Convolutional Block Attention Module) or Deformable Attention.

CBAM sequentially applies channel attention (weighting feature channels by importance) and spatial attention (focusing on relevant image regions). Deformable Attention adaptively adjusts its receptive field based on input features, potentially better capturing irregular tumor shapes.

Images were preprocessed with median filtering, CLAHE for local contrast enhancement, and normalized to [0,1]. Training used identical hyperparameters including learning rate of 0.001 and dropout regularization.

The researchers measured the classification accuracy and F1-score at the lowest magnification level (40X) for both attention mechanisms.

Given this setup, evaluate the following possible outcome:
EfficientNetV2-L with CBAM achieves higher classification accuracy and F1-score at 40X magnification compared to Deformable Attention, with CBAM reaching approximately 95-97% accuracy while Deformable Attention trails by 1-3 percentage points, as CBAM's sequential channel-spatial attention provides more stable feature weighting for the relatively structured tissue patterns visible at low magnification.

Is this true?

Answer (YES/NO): NO